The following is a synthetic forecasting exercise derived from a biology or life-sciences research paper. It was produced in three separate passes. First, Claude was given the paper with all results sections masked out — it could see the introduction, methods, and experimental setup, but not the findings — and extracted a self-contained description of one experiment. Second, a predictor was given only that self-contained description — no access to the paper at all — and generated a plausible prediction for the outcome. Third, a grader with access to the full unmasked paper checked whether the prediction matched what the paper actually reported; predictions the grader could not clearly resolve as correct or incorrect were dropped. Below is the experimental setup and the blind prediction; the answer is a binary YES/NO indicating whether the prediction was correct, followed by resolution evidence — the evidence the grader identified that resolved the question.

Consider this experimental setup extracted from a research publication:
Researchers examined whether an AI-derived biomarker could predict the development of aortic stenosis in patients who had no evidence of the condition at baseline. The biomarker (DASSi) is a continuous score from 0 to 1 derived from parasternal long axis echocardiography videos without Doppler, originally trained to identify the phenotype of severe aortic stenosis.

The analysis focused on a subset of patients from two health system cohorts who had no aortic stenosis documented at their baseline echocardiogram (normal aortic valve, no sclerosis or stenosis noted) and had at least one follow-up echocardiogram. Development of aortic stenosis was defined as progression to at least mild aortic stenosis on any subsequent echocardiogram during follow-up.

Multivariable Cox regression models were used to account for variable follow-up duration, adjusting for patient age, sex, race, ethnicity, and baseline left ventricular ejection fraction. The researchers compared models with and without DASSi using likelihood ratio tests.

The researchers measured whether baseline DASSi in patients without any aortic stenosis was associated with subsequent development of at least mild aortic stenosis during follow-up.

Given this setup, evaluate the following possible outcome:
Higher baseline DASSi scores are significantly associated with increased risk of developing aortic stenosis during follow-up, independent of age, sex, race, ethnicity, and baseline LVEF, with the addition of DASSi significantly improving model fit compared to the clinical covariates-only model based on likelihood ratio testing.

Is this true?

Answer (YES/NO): YES